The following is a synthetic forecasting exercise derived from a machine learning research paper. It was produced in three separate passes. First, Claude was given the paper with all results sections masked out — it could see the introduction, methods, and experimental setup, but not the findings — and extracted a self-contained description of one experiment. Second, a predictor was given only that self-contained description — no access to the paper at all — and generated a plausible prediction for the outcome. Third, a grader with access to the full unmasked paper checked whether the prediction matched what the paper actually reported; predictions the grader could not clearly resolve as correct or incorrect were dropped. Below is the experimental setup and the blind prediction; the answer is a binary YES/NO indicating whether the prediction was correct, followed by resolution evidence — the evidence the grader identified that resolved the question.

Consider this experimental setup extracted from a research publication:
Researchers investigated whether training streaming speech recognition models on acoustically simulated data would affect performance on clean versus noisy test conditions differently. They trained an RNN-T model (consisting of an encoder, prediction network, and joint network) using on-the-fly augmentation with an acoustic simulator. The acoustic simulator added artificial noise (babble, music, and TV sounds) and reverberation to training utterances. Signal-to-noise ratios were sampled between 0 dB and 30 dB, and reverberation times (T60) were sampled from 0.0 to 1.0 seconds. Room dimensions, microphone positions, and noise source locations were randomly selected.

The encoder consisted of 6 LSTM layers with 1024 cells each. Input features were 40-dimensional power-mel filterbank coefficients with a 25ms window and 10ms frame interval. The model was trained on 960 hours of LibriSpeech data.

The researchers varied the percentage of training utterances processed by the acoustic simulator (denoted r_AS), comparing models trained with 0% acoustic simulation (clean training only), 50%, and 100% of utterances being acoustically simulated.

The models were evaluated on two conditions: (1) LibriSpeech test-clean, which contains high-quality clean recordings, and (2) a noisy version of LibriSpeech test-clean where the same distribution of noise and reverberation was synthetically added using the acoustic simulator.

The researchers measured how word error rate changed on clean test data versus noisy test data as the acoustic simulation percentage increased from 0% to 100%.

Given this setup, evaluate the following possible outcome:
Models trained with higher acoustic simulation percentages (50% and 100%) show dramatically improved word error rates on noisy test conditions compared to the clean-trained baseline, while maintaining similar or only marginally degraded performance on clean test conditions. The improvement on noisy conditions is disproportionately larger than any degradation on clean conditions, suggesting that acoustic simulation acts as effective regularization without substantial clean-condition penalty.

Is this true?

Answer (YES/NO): NO